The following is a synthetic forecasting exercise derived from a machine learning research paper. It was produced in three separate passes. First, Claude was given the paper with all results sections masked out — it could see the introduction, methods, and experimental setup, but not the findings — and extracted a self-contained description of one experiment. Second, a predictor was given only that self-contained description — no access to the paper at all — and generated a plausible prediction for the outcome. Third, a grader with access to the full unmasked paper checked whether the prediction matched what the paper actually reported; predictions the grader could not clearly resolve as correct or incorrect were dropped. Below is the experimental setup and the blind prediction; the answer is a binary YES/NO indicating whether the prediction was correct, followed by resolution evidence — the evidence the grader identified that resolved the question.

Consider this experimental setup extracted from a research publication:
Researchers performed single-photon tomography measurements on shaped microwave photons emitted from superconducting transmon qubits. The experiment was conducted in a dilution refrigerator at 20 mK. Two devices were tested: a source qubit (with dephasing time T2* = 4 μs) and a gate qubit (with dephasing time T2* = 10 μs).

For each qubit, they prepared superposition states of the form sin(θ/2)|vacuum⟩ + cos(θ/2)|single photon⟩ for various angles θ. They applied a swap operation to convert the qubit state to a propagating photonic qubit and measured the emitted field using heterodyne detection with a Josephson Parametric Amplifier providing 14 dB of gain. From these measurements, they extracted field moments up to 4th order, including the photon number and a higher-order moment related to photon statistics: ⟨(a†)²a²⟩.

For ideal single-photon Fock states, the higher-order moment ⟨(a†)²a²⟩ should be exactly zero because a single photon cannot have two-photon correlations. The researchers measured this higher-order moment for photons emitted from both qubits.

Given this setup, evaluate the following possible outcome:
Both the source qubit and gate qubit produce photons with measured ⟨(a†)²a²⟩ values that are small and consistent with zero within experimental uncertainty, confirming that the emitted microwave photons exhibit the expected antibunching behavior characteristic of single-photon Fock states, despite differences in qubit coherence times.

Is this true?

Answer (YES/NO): NO